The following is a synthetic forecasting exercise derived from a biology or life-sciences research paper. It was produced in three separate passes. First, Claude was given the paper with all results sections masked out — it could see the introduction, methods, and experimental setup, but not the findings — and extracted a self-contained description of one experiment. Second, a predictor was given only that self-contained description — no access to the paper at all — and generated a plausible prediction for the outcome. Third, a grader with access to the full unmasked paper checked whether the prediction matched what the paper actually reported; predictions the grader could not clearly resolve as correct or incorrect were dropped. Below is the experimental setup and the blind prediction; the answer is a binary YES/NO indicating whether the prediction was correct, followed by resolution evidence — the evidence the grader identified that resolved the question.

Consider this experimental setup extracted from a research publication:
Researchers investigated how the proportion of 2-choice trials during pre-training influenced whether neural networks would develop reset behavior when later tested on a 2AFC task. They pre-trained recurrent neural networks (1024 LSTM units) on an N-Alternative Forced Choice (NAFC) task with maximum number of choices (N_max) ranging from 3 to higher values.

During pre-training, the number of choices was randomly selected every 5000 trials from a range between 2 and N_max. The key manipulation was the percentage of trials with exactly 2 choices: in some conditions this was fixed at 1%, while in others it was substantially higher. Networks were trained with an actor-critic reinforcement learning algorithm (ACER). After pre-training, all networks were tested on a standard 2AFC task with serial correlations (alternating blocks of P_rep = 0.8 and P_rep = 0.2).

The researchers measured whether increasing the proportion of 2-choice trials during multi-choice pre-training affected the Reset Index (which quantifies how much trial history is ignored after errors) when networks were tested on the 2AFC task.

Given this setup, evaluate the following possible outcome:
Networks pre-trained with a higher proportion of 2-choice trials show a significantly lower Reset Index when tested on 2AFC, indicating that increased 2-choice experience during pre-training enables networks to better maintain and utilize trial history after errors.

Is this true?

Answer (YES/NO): YES